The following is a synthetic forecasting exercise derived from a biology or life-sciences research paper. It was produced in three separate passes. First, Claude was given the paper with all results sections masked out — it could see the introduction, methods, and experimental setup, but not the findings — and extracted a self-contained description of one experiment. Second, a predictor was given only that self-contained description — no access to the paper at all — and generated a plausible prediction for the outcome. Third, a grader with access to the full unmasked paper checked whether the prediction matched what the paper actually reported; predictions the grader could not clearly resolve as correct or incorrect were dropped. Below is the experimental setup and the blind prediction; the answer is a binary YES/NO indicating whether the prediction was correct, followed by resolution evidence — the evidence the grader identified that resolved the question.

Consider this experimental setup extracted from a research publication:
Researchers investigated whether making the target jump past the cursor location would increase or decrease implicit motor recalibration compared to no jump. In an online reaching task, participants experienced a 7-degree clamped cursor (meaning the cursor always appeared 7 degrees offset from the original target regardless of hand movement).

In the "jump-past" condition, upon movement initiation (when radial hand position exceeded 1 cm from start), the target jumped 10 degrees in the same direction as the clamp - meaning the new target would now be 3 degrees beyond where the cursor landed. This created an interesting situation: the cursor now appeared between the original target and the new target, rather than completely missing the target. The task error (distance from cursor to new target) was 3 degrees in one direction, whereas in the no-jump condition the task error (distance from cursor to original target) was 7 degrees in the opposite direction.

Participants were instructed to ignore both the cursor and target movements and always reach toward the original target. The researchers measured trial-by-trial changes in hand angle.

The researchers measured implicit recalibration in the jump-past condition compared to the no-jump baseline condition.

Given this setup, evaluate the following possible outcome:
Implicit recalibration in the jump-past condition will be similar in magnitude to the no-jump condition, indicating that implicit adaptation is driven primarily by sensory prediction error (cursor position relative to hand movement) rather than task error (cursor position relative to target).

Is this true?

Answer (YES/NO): NO